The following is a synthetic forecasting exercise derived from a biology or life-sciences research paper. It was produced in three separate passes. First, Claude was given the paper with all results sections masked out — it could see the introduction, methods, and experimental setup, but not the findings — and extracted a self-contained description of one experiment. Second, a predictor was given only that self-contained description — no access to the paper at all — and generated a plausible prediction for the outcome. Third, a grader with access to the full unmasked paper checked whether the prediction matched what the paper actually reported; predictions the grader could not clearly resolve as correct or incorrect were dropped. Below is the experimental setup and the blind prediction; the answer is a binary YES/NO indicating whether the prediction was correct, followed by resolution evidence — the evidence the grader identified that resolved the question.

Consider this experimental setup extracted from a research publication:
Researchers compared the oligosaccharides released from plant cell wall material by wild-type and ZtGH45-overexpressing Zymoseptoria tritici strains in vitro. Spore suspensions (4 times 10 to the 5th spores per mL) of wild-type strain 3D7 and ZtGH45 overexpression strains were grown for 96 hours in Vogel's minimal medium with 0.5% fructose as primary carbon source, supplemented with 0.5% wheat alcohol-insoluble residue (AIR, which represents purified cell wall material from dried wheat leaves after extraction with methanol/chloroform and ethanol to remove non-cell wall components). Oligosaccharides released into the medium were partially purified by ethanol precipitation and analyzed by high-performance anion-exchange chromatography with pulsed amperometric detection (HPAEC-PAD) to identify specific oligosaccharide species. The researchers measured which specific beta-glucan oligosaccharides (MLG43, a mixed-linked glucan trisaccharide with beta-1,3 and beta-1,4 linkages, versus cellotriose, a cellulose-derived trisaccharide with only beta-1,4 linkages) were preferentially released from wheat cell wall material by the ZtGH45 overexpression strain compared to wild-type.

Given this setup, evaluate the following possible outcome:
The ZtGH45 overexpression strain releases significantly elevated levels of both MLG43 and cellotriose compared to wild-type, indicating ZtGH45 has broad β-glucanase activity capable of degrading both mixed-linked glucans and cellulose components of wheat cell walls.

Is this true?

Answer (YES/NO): YES